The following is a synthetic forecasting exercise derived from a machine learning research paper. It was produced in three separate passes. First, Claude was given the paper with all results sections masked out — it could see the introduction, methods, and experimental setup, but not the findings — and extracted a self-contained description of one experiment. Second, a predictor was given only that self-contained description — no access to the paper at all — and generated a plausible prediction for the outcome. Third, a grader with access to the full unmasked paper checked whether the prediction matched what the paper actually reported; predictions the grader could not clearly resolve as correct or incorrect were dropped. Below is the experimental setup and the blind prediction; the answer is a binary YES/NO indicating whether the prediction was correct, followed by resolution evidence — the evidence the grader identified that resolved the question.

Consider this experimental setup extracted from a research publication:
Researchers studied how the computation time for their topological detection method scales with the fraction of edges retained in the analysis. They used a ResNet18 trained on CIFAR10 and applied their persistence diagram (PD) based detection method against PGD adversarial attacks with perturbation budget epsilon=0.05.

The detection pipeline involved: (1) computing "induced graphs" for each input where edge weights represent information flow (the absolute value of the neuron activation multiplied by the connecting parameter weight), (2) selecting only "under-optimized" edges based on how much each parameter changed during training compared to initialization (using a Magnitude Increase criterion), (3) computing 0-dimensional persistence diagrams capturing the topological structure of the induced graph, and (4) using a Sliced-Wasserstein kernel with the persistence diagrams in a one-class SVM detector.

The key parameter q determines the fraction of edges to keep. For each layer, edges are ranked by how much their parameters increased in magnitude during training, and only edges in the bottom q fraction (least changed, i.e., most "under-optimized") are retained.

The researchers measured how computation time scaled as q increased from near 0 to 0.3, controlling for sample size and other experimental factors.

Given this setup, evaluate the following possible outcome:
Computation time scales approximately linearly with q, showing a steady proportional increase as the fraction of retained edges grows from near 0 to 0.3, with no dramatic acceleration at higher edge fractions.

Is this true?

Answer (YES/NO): YES